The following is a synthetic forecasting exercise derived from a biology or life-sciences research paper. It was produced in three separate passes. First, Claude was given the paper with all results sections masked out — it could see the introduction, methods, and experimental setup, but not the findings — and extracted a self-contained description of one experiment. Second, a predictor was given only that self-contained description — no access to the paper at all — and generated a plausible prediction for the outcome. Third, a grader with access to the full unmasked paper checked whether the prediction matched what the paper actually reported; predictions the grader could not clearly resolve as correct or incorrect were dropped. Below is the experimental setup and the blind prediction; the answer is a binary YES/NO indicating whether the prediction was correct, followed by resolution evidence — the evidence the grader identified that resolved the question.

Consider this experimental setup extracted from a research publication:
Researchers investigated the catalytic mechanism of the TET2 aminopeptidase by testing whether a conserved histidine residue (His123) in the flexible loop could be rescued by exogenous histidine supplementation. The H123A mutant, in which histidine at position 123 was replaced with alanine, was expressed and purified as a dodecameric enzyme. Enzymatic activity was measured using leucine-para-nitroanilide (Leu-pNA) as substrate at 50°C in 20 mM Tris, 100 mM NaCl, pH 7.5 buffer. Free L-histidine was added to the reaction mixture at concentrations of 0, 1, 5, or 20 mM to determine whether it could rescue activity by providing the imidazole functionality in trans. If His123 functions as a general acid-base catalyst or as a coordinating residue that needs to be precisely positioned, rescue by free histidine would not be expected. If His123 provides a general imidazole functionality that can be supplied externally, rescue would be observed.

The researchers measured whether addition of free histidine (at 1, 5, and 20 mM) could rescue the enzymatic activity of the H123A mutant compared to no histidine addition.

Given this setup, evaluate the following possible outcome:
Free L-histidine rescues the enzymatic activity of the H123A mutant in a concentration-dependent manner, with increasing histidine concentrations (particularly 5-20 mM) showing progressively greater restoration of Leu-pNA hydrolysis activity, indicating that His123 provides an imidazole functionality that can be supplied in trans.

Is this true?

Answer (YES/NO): NO